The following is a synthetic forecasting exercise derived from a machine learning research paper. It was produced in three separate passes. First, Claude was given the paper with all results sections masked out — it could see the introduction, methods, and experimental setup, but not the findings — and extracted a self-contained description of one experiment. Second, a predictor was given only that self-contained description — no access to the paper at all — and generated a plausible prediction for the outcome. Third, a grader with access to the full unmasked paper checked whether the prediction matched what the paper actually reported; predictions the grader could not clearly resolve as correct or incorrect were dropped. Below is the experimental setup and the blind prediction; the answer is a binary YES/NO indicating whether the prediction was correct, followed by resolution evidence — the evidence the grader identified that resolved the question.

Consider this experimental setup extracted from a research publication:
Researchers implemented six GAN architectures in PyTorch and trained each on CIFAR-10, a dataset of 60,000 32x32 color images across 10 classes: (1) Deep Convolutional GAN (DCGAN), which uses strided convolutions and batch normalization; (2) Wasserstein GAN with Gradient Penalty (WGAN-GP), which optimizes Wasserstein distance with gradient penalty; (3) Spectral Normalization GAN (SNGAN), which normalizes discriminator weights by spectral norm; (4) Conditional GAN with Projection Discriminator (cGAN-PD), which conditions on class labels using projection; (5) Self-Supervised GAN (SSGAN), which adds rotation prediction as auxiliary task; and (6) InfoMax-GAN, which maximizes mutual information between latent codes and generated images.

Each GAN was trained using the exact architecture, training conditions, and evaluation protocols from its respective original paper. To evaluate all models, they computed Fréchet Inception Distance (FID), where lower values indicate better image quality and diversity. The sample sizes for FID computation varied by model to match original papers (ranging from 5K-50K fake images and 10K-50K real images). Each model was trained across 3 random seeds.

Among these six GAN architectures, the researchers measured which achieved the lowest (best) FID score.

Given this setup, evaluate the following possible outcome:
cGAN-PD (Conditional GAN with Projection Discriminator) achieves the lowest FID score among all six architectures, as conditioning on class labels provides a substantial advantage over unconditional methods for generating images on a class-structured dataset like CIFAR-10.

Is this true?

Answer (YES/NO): NO